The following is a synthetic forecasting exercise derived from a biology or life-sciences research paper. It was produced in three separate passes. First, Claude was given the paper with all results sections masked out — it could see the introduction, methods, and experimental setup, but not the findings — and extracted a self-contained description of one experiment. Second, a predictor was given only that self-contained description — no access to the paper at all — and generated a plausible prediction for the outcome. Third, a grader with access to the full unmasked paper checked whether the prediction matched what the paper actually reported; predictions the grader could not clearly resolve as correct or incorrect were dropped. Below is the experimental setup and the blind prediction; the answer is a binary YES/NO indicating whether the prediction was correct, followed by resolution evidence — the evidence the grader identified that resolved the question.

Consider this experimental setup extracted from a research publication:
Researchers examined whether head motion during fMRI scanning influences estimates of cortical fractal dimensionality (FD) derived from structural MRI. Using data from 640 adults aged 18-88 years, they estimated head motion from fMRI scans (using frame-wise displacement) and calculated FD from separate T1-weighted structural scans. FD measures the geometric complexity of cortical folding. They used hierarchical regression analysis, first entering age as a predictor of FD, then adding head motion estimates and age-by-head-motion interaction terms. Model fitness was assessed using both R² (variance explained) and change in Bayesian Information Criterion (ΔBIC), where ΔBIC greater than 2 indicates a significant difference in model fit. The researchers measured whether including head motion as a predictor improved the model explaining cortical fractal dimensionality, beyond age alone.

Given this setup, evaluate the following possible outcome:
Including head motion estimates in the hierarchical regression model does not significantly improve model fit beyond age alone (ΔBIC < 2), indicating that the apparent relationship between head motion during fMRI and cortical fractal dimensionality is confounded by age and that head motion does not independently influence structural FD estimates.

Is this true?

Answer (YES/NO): NO